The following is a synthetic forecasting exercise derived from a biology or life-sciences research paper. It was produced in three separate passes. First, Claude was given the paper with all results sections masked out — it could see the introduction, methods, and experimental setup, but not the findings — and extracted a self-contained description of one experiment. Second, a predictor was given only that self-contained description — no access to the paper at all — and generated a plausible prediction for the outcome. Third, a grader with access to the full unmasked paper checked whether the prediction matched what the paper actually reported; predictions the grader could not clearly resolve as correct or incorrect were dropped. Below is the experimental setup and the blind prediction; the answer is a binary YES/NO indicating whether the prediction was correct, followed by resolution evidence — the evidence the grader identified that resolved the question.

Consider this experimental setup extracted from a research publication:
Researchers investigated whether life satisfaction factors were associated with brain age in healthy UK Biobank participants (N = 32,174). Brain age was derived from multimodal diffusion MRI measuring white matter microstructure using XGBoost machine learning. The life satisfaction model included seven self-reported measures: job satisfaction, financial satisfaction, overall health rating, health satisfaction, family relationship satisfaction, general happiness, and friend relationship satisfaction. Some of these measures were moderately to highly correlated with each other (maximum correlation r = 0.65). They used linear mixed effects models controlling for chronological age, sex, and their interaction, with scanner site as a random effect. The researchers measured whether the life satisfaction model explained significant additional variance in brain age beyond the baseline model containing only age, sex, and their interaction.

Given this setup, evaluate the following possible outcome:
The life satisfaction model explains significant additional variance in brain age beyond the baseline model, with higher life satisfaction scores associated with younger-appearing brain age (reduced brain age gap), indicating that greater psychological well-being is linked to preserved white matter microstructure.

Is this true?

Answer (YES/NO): NO